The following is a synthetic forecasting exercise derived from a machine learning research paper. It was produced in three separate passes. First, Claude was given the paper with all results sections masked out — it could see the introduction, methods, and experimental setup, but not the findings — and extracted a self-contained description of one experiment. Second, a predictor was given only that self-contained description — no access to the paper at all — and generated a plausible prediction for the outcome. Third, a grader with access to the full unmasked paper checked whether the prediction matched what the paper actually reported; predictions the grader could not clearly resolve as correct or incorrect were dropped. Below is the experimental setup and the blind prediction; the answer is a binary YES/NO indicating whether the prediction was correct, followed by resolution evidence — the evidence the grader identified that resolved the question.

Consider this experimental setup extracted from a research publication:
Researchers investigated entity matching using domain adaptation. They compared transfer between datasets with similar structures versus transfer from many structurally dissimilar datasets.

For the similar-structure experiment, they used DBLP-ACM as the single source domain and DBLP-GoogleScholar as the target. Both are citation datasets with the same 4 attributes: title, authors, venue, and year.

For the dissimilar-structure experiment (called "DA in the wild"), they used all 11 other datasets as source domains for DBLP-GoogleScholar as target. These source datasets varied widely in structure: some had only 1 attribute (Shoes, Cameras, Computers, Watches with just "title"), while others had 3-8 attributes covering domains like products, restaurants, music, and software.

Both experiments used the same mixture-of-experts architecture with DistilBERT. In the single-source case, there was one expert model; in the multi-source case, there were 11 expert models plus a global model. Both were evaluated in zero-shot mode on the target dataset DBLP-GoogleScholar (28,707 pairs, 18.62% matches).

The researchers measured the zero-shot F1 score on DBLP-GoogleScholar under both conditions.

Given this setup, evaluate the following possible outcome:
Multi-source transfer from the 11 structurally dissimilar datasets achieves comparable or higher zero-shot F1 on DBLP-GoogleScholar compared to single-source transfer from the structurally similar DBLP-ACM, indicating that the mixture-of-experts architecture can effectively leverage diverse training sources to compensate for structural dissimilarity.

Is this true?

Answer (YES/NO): YES